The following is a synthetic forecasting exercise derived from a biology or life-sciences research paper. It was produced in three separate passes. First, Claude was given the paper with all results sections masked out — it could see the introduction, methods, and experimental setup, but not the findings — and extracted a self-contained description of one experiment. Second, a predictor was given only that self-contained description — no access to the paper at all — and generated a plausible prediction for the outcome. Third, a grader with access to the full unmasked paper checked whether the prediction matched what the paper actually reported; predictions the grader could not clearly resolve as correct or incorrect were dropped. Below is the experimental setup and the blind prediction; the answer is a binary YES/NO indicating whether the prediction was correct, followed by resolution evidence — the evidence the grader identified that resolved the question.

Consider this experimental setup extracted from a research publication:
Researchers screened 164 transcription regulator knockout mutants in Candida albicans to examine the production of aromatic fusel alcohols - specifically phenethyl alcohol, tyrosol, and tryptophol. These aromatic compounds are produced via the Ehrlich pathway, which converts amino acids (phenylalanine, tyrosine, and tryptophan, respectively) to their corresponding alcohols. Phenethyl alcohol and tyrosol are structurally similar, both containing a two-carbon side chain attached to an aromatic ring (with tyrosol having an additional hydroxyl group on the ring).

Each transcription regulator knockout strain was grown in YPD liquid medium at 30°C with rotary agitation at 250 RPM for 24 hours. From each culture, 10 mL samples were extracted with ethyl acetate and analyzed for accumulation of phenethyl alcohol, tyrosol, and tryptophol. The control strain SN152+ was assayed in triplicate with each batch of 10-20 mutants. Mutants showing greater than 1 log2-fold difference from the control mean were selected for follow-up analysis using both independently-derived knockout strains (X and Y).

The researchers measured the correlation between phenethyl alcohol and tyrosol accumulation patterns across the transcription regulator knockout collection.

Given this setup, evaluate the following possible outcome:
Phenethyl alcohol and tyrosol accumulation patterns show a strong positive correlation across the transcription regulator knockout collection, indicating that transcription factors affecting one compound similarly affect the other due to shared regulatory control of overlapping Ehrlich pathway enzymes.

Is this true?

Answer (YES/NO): NO